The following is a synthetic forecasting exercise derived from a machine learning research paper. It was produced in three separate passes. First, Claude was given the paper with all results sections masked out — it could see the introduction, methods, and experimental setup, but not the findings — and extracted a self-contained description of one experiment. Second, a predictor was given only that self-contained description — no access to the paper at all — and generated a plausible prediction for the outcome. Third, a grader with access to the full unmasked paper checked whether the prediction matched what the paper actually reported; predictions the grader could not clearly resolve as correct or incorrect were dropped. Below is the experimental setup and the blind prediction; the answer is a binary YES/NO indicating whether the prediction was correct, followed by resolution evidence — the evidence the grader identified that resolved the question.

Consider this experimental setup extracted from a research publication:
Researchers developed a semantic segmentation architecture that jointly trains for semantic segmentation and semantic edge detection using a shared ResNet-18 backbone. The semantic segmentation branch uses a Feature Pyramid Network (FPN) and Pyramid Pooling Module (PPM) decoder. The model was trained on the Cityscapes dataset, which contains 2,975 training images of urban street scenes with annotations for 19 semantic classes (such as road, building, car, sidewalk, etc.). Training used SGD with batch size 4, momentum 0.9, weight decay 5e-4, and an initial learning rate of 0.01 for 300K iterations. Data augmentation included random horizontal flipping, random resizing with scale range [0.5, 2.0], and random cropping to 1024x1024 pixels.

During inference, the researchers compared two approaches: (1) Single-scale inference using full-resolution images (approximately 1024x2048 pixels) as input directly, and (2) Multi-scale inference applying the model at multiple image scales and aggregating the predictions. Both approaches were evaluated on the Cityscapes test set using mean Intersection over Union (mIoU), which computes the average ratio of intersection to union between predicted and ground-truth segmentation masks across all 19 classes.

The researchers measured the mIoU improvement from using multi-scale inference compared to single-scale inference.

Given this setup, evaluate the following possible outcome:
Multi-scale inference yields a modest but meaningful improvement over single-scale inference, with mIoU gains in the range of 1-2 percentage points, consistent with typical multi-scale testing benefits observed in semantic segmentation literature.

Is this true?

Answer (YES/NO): NO